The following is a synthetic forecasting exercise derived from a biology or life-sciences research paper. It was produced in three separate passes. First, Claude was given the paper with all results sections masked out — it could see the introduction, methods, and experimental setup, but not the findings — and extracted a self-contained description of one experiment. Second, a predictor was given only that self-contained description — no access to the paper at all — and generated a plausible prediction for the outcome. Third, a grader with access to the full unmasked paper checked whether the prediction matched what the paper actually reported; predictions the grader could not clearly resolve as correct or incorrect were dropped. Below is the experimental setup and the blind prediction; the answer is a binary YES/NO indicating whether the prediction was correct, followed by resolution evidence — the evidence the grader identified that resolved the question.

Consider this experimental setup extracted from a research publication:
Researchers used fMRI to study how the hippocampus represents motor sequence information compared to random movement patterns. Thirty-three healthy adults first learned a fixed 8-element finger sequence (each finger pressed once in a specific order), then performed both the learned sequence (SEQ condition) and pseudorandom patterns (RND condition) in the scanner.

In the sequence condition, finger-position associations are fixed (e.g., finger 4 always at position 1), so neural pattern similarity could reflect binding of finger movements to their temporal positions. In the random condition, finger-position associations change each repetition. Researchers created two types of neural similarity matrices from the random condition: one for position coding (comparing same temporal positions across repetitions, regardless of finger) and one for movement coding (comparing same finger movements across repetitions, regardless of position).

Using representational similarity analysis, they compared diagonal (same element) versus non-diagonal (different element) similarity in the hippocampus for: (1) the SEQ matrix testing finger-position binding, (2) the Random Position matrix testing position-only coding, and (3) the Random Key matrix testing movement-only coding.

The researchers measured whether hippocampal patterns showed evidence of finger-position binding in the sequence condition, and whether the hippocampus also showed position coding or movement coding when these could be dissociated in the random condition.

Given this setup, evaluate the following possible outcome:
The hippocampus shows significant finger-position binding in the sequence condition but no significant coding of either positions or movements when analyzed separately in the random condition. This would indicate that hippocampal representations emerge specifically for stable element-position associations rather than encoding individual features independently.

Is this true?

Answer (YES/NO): YES